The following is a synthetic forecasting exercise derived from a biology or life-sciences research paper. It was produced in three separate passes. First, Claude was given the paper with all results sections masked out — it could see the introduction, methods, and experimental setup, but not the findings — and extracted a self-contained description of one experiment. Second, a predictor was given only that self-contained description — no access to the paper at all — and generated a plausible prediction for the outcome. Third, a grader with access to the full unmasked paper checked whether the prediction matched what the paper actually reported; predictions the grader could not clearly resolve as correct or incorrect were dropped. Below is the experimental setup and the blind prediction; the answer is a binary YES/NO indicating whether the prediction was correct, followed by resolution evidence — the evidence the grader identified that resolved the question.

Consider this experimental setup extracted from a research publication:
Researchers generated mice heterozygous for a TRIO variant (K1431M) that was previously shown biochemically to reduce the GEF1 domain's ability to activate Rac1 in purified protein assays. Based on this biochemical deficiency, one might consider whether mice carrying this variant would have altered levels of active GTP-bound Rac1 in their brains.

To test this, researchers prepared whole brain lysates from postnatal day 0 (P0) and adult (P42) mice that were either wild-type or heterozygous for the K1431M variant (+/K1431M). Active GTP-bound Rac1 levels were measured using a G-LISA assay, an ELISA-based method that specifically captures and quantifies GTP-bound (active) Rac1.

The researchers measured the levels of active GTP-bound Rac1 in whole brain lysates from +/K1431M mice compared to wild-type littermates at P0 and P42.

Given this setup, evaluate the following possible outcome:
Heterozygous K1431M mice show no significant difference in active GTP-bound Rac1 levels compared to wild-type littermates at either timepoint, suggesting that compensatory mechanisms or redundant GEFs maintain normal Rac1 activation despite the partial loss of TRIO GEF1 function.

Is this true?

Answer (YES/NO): NO